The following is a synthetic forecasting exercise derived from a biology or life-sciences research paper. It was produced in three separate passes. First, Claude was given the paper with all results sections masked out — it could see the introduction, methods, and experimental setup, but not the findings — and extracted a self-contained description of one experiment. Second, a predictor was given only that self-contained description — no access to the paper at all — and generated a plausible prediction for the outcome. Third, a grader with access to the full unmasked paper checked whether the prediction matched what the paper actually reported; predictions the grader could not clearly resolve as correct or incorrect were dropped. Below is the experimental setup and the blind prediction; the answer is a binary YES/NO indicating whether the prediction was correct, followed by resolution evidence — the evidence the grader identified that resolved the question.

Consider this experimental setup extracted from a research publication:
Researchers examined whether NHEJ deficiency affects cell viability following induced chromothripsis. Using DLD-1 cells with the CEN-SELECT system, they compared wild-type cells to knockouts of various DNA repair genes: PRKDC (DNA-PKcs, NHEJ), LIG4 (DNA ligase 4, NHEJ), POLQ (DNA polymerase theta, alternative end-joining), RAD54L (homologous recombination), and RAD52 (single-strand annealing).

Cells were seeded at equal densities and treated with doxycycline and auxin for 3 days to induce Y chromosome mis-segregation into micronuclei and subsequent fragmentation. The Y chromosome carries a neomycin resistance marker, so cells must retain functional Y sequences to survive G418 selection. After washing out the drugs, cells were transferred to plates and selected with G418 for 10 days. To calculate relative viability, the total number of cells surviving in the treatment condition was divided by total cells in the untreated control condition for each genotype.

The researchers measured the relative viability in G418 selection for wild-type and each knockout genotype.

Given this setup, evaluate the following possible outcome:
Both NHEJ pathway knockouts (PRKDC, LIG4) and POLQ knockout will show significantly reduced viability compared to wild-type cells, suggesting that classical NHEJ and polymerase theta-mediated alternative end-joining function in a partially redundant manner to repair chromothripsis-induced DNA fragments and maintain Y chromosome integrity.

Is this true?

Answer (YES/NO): NO